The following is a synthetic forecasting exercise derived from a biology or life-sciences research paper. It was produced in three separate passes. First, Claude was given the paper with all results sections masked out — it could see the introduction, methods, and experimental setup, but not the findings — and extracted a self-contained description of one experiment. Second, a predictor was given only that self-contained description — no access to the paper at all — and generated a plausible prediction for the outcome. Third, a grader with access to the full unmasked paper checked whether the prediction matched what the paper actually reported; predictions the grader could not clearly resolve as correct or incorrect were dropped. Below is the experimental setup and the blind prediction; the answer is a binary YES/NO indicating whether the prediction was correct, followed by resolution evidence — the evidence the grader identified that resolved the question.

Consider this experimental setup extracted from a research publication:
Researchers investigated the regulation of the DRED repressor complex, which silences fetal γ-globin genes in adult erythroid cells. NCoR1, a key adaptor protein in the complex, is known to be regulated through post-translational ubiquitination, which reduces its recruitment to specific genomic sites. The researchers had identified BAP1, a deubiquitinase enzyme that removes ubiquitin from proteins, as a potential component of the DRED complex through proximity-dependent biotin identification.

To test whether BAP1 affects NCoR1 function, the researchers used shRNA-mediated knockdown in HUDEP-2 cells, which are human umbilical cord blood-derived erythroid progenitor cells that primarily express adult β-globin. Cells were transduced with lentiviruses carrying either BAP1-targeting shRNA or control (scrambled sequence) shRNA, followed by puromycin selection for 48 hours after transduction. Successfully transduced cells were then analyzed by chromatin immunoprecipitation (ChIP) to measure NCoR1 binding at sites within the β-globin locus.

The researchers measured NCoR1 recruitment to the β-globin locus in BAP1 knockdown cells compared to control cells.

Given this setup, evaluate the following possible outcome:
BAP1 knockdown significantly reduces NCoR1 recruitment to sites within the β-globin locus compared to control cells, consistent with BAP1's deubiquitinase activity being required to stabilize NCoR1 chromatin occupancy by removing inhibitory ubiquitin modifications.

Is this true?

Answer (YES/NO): YES